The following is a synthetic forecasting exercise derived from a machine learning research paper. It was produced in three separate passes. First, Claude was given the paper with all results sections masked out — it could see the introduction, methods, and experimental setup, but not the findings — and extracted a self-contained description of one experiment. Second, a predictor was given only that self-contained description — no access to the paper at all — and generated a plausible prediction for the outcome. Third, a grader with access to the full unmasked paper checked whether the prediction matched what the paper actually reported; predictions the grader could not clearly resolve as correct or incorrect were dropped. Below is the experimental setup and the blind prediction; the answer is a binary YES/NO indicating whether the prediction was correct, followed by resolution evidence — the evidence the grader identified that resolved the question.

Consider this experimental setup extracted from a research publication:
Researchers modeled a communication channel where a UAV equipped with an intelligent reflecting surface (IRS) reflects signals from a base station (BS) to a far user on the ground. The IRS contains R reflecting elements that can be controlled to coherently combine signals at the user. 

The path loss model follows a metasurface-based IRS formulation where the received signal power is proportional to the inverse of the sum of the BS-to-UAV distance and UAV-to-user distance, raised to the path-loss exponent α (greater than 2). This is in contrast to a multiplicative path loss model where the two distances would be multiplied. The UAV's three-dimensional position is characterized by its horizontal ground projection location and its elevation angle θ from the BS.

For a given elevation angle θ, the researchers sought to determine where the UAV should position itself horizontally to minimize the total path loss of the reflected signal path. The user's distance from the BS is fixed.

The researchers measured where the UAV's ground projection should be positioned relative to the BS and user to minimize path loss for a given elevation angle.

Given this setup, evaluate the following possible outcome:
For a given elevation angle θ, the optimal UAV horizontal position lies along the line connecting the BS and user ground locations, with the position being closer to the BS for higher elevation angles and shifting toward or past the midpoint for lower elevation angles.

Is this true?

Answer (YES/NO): NO